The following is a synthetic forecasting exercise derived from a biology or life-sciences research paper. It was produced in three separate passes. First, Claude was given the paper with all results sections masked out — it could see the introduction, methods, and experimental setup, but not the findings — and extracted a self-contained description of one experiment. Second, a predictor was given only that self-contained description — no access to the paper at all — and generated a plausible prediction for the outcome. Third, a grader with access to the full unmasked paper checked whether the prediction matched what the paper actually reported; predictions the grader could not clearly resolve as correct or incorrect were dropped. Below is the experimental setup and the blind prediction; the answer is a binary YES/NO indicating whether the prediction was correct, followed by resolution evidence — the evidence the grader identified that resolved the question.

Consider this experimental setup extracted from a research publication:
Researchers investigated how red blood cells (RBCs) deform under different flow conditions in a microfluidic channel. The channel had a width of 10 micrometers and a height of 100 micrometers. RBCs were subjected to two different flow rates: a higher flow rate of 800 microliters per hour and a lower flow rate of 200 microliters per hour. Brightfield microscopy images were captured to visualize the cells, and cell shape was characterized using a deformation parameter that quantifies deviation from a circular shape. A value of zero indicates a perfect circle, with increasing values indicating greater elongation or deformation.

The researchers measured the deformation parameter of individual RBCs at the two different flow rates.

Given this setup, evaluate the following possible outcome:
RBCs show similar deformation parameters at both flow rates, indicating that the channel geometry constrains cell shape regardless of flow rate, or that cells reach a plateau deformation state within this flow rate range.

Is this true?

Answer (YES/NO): NO